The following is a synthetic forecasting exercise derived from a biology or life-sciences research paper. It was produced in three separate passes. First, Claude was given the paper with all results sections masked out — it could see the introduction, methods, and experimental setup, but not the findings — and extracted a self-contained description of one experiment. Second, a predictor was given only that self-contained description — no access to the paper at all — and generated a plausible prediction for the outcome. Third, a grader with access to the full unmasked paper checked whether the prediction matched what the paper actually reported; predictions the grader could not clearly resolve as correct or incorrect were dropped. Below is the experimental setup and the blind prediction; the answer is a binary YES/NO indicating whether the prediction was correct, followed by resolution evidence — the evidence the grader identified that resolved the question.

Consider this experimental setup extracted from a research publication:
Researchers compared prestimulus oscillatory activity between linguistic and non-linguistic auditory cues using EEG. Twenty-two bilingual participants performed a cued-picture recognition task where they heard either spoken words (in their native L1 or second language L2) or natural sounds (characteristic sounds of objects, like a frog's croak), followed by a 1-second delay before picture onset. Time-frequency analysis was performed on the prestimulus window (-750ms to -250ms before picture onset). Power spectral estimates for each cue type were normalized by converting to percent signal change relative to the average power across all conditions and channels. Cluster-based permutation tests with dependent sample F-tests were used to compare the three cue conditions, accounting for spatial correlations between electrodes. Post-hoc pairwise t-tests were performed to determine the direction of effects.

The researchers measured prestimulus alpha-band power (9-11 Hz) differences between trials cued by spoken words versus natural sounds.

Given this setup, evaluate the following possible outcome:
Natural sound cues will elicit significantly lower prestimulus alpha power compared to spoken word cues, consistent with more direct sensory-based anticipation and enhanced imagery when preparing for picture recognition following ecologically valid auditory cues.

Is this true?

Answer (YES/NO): YES